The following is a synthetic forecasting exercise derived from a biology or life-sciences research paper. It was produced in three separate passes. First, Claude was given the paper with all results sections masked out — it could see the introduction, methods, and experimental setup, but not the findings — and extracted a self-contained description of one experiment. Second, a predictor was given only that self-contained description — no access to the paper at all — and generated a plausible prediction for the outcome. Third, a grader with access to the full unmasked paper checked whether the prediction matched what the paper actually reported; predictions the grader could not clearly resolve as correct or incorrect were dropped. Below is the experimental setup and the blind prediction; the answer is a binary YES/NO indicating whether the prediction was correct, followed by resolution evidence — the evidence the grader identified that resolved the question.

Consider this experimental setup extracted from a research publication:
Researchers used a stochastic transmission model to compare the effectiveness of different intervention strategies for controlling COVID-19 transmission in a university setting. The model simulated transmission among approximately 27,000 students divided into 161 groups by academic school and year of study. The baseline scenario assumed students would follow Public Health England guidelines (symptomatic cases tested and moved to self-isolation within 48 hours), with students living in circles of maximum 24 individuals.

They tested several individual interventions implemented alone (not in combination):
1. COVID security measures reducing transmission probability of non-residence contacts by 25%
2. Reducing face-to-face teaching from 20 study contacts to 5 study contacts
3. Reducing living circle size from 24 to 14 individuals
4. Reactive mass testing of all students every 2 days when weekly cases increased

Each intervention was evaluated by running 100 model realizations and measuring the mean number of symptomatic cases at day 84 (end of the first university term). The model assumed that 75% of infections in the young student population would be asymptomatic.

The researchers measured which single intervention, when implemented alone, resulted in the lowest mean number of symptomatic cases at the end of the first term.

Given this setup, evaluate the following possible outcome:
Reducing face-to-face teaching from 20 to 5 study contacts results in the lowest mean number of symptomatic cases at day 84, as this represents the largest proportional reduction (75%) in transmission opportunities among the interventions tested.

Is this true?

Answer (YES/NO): YES